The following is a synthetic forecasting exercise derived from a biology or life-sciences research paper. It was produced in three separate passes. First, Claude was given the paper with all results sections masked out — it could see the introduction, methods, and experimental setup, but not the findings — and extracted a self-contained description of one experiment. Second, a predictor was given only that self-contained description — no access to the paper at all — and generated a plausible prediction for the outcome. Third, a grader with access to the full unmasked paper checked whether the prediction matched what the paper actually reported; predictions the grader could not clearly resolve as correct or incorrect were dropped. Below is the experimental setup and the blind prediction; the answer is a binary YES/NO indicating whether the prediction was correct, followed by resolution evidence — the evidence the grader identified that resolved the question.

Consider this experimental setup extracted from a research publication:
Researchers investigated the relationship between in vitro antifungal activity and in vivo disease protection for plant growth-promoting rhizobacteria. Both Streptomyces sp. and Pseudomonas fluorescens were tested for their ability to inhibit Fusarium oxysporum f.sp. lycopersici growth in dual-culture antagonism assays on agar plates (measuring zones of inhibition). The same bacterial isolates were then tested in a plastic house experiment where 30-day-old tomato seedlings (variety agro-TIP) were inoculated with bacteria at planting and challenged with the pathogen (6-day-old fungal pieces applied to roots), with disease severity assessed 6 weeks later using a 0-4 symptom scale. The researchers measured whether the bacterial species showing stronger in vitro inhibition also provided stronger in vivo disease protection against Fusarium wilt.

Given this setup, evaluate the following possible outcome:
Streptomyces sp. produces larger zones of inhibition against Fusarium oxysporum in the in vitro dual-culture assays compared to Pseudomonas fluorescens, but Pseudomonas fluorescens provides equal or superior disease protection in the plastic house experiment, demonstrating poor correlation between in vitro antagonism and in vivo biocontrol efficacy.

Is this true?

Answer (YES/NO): NO